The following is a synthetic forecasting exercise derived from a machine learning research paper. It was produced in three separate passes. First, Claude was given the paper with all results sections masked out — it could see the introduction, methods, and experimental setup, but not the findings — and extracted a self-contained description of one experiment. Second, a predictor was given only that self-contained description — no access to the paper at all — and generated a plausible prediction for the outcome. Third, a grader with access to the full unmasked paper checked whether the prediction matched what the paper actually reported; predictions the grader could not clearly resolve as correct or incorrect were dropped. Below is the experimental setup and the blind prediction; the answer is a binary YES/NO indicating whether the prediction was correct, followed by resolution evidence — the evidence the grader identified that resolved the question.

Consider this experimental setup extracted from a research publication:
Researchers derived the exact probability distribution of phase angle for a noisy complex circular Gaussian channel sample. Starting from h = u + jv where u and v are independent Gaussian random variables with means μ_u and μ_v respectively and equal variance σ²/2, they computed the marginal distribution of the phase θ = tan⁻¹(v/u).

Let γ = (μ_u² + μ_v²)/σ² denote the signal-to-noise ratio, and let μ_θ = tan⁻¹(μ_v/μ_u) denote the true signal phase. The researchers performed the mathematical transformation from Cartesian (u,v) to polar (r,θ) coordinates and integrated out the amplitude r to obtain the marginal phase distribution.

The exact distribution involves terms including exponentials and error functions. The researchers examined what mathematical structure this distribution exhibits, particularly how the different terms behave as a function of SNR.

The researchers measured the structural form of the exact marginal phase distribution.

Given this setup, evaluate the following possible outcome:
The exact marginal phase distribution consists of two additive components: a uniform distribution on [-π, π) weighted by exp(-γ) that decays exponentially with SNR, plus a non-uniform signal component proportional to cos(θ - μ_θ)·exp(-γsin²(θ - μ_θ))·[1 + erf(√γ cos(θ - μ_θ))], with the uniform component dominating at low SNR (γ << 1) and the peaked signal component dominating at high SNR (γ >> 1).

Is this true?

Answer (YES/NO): YES